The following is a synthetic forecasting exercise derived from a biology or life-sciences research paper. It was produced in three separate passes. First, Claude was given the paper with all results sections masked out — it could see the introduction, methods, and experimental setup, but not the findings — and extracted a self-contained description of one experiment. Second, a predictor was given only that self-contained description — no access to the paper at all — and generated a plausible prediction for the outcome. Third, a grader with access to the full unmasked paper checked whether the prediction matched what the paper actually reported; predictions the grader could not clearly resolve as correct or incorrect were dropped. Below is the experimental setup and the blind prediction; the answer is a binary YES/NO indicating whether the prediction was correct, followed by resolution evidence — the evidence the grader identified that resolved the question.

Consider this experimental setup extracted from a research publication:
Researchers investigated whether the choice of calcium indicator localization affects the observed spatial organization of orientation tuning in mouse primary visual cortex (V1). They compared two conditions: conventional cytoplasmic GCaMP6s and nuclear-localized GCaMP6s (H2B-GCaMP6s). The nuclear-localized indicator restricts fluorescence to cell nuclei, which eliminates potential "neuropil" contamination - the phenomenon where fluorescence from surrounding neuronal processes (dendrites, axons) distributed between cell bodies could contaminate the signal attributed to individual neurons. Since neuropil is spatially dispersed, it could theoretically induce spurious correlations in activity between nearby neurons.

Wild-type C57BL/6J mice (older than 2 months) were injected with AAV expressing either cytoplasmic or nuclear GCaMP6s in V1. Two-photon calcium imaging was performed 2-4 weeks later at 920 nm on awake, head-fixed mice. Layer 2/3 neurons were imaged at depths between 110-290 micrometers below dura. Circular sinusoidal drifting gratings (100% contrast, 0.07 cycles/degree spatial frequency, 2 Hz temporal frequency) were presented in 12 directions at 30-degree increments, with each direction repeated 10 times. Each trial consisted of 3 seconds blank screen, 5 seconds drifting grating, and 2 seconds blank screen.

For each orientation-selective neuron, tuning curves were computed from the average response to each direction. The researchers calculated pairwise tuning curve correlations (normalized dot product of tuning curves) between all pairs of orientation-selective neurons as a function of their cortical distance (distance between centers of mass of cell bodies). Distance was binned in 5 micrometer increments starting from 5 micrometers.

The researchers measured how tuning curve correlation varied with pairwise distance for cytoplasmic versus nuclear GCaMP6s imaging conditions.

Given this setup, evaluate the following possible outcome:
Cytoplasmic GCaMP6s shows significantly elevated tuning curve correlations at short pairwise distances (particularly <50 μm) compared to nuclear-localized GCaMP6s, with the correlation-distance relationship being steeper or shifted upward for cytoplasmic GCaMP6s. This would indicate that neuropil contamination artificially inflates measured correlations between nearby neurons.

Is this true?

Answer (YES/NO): NO